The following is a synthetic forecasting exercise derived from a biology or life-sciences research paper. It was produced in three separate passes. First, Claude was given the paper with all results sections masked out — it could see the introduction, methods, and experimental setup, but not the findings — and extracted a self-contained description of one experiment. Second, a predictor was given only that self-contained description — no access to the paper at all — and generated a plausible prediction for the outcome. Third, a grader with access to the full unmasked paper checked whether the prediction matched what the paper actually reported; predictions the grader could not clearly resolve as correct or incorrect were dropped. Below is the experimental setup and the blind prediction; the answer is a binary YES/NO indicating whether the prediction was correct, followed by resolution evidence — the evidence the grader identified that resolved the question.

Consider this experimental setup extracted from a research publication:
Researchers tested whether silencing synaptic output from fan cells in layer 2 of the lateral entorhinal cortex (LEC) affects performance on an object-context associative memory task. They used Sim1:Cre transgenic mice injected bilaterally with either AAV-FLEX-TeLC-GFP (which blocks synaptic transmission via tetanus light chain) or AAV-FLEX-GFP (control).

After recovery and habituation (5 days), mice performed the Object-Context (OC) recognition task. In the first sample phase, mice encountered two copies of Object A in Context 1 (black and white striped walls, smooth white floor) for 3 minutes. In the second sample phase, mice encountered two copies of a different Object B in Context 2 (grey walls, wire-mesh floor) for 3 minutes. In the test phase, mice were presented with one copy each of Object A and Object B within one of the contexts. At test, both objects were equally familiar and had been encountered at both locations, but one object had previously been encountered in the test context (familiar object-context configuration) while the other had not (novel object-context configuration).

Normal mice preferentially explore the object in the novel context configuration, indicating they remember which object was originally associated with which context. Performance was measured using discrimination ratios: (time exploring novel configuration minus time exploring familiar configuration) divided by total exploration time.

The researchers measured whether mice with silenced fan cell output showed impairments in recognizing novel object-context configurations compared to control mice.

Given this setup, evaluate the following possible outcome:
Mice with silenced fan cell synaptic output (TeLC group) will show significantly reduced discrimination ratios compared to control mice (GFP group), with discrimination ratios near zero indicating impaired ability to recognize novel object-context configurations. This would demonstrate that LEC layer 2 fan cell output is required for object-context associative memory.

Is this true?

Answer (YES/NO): NO